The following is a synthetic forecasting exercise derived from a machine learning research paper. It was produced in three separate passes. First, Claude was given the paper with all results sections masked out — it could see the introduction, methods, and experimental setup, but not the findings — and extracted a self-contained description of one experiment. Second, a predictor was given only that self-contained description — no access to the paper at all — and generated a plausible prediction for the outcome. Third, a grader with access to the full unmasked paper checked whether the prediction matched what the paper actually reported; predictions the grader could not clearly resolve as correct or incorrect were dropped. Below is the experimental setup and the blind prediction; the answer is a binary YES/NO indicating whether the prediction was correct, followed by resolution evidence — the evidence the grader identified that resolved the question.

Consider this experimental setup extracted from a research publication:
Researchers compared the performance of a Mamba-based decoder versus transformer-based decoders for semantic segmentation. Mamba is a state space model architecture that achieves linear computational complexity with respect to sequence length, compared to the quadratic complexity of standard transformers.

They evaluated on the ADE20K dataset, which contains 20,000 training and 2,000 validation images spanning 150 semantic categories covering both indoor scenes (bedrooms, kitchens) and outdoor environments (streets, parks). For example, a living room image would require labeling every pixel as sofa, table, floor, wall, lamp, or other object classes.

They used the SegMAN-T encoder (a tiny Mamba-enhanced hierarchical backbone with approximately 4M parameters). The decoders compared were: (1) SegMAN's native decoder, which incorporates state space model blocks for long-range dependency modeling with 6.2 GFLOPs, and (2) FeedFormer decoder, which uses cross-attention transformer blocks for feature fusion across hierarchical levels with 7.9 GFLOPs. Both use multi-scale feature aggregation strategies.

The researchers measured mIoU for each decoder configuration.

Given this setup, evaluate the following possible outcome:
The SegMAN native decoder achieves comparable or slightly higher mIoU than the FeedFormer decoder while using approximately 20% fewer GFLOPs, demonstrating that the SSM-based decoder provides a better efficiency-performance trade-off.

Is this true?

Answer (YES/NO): YES